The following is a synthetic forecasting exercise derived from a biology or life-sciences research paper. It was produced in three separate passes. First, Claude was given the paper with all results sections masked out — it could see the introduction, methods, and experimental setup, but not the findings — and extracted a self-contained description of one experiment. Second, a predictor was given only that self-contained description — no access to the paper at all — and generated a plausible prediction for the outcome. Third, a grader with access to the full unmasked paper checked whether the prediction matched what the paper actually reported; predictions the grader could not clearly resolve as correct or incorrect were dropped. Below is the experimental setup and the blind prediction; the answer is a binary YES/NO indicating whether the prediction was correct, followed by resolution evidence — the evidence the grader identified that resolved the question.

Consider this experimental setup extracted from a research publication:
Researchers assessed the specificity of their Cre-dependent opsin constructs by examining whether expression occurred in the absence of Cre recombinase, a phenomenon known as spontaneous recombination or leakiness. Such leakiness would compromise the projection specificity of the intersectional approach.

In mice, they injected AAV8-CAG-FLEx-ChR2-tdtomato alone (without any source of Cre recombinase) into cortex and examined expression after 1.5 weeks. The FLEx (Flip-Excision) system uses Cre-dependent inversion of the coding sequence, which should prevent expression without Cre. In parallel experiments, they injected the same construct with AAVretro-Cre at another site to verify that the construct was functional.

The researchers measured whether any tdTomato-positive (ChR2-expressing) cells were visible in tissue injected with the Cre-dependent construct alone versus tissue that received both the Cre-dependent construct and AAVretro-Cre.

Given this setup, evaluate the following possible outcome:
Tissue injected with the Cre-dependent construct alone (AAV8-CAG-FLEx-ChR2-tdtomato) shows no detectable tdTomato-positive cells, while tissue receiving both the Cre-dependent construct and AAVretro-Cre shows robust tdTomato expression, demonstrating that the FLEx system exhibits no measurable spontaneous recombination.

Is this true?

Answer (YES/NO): YES